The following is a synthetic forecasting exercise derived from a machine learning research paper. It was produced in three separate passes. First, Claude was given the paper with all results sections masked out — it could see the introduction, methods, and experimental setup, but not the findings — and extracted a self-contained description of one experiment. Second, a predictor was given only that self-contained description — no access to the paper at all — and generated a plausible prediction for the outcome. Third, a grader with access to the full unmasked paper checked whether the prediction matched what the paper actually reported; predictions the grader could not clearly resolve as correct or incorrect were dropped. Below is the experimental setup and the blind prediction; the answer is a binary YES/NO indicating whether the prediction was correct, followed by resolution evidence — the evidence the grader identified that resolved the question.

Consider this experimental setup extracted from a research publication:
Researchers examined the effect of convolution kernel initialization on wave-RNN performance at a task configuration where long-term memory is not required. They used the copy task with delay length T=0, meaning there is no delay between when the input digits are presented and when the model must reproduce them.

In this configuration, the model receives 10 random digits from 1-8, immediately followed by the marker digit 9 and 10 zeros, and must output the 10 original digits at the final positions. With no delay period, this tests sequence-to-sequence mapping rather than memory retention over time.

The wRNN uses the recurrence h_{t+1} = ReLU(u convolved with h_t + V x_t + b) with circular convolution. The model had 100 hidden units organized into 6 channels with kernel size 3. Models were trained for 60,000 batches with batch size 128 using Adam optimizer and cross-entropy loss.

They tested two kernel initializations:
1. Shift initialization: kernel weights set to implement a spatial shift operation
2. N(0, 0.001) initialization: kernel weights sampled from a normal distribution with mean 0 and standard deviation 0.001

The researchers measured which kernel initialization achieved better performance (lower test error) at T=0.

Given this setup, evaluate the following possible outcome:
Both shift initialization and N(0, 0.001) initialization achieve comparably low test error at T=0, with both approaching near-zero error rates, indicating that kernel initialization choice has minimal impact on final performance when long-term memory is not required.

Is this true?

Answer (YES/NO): YES